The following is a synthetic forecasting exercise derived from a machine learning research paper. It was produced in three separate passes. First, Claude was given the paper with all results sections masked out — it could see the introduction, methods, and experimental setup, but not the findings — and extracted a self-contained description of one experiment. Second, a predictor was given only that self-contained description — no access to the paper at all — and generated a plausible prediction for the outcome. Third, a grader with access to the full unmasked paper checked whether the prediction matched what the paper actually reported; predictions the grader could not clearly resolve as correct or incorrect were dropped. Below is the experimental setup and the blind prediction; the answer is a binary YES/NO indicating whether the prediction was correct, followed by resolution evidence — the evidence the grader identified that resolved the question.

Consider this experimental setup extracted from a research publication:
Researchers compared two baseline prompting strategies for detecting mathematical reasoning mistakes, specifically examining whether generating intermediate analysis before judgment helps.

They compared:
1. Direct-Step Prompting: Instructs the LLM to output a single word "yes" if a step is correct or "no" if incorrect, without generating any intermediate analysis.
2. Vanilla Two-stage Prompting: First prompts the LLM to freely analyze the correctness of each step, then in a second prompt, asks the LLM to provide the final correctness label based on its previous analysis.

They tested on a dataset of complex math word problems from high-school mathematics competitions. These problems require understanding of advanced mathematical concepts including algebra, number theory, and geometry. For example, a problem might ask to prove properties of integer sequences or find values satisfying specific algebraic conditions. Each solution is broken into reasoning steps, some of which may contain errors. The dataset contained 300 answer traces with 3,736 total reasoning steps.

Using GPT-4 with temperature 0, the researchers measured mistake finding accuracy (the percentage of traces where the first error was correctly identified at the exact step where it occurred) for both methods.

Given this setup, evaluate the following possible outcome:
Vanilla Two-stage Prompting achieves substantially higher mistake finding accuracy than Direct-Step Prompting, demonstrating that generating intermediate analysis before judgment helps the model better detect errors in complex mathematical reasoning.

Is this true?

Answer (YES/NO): NO